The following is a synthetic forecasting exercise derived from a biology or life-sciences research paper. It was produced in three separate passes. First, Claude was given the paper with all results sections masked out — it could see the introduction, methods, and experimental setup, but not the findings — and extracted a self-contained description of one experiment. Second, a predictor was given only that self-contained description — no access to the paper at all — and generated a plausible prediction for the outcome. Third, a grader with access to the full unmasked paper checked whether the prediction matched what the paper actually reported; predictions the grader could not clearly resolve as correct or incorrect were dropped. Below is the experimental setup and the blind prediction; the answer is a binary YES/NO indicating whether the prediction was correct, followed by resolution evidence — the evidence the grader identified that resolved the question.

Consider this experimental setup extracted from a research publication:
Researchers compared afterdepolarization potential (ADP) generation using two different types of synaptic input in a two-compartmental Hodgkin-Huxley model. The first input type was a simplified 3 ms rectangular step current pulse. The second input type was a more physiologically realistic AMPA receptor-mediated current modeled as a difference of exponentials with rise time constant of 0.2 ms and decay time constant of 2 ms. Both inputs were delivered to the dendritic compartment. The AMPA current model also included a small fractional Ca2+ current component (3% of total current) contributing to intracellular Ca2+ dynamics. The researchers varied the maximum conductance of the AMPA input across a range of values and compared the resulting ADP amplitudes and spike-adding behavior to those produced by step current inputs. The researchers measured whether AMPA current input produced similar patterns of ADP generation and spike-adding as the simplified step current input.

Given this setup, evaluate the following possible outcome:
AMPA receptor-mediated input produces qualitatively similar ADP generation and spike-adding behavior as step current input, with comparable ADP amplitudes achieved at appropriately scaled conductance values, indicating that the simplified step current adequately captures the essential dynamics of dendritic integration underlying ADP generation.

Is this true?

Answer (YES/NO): YES